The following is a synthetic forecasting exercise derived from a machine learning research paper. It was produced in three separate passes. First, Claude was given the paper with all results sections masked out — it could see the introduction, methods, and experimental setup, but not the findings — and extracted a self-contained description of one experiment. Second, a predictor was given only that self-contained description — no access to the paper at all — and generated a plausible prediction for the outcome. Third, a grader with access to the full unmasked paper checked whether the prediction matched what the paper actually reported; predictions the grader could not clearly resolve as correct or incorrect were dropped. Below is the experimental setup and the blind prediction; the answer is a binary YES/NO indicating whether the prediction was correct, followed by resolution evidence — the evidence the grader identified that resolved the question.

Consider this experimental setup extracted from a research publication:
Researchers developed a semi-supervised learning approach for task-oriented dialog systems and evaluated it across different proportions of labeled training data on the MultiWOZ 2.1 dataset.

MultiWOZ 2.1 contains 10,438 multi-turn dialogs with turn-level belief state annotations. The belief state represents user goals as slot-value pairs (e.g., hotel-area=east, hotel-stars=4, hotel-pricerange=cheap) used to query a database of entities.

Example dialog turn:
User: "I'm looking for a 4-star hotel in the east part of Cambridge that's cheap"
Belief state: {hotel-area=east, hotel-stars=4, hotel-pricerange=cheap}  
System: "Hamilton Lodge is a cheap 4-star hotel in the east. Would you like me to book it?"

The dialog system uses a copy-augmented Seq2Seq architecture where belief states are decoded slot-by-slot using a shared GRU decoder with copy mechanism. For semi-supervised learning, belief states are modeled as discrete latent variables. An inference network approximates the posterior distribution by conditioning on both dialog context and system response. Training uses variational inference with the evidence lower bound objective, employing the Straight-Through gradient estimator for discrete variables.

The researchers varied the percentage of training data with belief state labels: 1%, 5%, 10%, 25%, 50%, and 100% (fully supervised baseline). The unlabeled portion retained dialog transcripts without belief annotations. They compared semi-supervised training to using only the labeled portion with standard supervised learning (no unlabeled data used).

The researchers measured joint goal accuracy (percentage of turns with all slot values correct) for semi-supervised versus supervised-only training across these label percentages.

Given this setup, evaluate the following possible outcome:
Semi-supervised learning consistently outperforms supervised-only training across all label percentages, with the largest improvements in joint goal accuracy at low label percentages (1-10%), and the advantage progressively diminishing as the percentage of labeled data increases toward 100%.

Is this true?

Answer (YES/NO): YES